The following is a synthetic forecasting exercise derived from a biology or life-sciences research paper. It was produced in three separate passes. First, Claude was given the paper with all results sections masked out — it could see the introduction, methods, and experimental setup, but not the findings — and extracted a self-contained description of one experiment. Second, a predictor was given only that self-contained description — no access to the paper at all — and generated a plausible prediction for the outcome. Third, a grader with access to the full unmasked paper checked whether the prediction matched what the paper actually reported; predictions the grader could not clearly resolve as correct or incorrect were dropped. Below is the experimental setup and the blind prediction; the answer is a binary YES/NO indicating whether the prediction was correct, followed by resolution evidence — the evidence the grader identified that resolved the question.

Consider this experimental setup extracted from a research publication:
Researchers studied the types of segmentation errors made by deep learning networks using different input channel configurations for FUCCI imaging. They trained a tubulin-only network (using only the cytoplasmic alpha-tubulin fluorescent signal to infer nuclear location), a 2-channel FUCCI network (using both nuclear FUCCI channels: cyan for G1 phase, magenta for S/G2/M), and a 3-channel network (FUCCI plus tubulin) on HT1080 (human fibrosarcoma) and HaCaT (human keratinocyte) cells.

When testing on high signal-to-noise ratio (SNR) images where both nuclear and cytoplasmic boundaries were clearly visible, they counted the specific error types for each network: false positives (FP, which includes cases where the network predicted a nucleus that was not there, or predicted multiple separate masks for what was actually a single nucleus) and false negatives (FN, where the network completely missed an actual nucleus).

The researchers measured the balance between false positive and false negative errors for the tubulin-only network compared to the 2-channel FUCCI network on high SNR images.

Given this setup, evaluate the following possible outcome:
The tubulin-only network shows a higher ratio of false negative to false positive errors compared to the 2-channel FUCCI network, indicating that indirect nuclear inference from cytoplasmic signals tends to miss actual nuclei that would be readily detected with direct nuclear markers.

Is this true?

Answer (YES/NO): NO